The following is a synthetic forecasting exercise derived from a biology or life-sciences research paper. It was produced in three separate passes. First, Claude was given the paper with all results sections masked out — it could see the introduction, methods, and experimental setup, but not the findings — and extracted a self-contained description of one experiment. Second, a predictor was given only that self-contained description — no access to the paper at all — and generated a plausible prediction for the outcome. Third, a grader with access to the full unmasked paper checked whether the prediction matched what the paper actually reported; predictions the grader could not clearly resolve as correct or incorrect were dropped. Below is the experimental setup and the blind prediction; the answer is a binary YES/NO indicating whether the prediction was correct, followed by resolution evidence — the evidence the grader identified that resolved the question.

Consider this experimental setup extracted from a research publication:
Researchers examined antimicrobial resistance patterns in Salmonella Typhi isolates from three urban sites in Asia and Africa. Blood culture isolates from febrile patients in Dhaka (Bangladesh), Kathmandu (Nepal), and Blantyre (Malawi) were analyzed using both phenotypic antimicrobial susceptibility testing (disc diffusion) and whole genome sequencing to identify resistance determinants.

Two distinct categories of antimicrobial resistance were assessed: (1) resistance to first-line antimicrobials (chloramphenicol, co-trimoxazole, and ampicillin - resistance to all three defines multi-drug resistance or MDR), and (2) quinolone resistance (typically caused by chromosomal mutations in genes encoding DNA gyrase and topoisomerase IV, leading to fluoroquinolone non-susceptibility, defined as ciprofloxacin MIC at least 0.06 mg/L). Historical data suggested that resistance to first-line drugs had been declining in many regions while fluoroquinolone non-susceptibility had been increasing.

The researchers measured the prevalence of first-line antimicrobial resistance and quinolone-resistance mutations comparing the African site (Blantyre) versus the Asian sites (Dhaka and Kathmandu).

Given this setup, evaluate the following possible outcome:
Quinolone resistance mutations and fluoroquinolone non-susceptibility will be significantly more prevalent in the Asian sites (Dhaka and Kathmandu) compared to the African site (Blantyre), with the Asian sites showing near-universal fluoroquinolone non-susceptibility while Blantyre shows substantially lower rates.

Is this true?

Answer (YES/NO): YES